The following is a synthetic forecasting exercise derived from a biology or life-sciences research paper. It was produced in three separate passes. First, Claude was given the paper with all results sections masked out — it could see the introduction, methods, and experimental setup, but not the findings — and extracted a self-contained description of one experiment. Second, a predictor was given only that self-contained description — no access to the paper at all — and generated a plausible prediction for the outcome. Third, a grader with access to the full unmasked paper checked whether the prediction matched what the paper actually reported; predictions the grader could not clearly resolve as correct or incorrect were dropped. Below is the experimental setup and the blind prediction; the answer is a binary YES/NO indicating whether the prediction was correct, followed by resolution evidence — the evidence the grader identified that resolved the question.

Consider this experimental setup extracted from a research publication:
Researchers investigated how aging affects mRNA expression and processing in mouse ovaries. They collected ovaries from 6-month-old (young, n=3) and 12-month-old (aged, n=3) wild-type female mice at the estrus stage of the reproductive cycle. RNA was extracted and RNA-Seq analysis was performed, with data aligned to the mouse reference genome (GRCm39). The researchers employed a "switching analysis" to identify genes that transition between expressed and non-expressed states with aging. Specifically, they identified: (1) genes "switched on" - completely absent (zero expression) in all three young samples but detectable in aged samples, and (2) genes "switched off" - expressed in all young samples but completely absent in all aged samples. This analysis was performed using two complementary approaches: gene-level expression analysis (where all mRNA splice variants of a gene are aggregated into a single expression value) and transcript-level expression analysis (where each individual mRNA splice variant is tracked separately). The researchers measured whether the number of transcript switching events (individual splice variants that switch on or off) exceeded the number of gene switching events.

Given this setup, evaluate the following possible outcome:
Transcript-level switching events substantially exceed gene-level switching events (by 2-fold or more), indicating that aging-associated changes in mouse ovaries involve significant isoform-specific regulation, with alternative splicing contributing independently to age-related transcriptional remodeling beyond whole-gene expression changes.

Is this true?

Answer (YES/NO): YES